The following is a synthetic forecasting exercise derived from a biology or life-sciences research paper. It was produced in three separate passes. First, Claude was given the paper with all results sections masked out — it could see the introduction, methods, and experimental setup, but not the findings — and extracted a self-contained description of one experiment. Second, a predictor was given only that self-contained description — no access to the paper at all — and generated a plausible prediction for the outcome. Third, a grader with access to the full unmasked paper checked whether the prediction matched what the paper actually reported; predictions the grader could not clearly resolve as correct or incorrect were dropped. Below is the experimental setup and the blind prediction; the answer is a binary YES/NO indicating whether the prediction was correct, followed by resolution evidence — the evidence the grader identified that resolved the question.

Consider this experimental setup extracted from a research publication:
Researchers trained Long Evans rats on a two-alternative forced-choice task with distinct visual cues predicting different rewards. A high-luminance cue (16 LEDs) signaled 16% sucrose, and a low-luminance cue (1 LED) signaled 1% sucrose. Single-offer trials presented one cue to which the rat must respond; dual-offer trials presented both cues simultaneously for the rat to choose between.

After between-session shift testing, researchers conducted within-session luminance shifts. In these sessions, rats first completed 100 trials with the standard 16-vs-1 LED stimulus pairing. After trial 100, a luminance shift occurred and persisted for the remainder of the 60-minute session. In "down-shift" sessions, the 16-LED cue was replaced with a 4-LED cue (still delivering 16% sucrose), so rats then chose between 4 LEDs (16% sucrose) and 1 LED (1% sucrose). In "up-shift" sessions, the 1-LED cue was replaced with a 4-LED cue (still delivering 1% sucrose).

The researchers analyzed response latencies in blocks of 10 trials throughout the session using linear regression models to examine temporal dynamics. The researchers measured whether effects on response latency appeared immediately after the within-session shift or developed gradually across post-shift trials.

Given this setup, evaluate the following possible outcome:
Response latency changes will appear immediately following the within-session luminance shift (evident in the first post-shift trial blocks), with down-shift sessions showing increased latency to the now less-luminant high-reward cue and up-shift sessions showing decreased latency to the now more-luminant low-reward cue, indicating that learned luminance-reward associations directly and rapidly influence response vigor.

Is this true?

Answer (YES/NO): NO